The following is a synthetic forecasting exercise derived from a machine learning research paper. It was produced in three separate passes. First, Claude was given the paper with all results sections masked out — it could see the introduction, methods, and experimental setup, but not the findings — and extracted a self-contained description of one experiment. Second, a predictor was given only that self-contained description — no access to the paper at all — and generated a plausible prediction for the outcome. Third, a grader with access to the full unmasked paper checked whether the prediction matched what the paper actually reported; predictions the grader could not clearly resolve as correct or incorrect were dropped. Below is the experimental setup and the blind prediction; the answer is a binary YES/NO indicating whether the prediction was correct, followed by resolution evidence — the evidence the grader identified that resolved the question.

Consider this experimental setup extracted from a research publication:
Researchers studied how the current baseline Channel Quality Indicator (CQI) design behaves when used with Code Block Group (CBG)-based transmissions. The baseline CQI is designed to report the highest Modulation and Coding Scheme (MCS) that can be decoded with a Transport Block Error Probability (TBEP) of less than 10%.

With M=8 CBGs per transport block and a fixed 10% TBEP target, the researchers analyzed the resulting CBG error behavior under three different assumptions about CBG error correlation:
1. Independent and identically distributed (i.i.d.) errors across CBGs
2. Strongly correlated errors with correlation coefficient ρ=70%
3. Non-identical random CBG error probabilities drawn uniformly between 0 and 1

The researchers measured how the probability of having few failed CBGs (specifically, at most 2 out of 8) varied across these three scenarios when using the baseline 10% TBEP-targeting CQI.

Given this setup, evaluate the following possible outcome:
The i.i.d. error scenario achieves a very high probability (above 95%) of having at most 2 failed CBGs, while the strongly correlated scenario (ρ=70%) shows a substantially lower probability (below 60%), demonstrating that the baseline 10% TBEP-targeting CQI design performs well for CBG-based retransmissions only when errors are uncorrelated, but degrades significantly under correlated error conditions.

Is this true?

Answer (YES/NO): NO